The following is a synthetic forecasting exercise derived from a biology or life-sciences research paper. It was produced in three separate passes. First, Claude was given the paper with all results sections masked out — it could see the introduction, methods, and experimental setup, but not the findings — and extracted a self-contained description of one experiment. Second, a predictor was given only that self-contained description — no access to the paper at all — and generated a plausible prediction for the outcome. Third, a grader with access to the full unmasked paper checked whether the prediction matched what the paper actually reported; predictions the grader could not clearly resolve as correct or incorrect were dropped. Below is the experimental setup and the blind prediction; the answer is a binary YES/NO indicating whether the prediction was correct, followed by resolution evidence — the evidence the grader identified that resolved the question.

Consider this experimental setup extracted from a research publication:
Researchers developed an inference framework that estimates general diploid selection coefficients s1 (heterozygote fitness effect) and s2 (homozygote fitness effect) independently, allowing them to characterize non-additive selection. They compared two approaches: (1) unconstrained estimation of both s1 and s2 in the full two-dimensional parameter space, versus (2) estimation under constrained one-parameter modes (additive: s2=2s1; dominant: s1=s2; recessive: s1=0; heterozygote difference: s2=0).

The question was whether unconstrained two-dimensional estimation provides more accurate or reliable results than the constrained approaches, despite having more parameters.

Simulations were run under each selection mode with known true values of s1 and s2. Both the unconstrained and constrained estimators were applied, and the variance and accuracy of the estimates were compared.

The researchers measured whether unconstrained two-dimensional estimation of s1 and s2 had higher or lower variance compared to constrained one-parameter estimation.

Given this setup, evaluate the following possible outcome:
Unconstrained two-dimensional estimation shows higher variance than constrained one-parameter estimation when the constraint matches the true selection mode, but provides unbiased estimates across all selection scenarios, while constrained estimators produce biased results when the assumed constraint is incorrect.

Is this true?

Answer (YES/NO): NO